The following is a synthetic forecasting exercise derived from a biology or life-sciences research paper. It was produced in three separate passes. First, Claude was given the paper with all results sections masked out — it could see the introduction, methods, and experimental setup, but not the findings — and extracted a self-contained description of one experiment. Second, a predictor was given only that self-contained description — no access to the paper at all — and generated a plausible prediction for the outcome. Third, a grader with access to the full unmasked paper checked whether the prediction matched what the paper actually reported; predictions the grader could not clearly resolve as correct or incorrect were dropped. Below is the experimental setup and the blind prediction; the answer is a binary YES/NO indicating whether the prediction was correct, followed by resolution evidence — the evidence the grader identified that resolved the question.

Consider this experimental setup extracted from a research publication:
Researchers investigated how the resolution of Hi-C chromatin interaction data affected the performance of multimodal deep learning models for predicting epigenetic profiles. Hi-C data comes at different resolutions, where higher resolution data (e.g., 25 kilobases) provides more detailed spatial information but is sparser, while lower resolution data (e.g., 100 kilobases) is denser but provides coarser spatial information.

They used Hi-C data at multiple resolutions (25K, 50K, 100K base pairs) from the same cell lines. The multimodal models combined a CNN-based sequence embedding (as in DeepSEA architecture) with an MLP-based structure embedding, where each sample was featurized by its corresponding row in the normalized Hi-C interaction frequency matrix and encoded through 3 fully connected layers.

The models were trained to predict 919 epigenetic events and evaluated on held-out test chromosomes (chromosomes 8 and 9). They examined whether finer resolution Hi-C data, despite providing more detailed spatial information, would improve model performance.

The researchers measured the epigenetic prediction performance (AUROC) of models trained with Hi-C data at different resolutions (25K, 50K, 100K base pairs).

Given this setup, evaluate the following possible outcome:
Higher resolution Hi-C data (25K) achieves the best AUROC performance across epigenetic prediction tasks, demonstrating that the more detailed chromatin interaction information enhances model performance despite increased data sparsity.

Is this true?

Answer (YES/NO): YES